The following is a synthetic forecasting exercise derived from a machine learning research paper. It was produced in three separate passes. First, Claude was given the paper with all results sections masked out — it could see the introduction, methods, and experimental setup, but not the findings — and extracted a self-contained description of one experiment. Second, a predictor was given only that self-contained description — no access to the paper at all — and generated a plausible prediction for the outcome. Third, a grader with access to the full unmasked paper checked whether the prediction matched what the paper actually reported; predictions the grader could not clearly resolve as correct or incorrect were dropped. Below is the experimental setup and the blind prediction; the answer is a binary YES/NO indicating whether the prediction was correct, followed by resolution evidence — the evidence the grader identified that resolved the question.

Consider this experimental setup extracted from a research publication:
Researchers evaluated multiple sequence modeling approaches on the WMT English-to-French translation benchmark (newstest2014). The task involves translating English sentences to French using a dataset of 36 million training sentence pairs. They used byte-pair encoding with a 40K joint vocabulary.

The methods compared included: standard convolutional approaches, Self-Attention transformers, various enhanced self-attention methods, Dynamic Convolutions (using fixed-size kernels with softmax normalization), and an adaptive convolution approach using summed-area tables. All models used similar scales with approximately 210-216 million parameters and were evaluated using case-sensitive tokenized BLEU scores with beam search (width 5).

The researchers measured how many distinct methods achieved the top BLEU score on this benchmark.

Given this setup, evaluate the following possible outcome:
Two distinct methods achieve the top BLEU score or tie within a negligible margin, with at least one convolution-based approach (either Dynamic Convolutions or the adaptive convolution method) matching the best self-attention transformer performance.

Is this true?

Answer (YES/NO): NO